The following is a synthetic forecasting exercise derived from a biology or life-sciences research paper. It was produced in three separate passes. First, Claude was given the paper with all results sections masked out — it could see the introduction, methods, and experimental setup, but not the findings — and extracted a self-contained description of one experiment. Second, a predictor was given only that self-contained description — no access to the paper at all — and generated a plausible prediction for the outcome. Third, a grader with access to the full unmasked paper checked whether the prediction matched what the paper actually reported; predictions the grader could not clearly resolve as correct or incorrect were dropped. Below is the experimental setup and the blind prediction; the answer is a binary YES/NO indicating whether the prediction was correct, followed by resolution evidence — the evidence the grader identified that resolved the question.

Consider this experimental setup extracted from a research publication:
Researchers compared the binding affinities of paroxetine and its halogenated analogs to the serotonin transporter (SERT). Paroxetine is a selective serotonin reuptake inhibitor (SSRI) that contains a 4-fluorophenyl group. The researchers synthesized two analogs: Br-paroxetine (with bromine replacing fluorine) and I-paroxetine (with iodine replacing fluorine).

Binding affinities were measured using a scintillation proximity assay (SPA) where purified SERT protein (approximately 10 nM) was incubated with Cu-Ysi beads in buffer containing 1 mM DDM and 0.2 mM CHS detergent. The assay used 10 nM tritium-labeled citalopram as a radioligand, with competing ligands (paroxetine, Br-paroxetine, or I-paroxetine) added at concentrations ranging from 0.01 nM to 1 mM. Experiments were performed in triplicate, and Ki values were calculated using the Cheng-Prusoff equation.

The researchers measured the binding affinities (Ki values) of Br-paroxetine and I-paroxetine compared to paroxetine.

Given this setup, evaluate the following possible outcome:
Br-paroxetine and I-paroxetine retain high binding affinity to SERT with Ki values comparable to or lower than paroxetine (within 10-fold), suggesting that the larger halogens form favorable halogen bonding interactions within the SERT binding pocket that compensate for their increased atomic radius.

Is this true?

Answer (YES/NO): NO